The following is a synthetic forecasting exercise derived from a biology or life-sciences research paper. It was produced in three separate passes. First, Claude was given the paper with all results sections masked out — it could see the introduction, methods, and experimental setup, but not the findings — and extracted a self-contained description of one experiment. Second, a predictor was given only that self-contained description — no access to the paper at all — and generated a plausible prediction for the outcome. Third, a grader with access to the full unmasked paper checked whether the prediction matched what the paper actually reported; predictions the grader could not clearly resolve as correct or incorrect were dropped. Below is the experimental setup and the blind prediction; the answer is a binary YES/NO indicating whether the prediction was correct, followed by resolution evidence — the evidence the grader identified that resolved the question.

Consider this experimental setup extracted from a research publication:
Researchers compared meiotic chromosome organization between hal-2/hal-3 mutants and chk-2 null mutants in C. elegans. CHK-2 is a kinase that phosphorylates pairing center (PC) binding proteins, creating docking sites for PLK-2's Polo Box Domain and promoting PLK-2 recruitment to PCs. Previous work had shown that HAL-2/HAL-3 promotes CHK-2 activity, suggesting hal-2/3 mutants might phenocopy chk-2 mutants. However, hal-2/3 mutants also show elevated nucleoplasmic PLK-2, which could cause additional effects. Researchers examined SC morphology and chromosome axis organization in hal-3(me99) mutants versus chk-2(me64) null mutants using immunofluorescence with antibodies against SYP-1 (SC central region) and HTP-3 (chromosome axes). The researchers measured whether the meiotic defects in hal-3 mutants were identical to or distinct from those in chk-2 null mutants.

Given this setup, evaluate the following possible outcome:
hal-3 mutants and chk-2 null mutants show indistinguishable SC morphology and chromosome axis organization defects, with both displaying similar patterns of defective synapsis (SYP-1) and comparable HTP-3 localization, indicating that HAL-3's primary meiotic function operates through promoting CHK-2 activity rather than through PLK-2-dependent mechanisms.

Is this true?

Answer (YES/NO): NO